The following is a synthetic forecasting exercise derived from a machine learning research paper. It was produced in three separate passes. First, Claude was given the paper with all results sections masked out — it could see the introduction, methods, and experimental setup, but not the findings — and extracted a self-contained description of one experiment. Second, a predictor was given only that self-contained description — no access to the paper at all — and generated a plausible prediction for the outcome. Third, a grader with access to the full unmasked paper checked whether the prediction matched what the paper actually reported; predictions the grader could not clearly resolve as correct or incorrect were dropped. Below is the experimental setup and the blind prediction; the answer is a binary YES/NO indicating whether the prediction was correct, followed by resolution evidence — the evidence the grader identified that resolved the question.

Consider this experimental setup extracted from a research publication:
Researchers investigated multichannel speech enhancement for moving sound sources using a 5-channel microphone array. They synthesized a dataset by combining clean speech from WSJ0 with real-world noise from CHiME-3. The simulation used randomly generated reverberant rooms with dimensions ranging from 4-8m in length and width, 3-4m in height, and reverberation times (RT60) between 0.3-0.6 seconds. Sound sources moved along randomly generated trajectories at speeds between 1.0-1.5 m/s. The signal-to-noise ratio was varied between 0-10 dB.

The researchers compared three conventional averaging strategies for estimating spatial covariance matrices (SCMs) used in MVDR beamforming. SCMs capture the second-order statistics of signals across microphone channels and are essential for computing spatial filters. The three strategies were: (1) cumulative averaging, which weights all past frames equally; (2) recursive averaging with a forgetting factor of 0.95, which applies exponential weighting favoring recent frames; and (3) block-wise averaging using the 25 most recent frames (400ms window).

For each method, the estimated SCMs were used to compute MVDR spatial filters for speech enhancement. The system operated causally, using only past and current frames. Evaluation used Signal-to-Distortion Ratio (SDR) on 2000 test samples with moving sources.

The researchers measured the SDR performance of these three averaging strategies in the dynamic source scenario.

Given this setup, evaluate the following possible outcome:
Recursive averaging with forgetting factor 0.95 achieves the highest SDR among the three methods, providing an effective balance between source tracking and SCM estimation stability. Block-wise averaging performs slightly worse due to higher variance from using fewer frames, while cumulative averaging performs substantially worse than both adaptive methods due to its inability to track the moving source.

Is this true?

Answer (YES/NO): YES